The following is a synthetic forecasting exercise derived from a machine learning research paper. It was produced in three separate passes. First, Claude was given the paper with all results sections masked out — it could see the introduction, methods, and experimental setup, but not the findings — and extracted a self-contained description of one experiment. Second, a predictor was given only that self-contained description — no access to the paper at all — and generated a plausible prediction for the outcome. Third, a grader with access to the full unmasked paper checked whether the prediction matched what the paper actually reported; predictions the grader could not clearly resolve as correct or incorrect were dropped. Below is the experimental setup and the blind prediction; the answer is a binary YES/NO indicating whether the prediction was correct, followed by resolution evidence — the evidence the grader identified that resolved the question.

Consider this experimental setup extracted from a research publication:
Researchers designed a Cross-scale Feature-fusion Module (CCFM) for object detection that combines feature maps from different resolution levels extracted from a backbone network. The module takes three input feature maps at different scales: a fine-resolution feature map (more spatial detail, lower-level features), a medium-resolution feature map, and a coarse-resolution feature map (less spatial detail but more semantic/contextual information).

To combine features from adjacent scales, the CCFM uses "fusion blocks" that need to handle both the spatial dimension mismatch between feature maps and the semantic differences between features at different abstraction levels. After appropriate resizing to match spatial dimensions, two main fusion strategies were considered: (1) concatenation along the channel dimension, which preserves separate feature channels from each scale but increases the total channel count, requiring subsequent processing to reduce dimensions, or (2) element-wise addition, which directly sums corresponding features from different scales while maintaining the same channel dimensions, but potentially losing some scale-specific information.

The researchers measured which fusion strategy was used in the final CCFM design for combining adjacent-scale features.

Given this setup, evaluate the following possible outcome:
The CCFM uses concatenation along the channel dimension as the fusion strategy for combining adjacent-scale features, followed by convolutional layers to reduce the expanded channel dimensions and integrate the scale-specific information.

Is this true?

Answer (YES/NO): NO